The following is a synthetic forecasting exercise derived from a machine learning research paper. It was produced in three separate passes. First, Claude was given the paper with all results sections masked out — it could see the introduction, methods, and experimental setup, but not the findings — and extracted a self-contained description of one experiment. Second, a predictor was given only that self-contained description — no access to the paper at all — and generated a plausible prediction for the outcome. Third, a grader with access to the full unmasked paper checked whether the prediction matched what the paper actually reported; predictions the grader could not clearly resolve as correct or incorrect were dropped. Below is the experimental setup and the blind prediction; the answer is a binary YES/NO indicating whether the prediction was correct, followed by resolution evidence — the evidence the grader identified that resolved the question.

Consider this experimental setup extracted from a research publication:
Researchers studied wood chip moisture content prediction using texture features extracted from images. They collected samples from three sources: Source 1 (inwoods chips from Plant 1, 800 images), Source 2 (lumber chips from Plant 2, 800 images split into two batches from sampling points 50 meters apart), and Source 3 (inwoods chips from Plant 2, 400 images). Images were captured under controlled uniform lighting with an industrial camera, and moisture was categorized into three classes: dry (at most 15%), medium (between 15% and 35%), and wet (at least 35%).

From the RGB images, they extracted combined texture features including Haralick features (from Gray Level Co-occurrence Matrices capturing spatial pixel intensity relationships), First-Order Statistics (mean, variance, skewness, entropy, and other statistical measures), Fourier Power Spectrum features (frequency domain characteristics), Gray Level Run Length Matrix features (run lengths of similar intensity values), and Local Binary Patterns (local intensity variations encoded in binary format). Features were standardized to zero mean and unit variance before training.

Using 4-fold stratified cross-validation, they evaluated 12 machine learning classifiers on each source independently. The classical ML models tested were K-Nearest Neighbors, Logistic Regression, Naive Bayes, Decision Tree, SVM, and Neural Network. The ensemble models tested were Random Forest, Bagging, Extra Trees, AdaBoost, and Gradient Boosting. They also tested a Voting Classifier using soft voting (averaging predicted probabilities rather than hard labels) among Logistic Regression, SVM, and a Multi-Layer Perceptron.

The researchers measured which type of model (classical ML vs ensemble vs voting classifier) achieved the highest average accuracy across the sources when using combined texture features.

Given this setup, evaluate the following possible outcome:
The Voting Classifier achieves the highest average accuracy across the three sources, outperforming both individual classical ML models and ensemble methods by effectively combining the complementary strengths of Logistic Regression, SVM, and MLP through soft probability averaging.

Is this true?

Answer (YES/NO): NO